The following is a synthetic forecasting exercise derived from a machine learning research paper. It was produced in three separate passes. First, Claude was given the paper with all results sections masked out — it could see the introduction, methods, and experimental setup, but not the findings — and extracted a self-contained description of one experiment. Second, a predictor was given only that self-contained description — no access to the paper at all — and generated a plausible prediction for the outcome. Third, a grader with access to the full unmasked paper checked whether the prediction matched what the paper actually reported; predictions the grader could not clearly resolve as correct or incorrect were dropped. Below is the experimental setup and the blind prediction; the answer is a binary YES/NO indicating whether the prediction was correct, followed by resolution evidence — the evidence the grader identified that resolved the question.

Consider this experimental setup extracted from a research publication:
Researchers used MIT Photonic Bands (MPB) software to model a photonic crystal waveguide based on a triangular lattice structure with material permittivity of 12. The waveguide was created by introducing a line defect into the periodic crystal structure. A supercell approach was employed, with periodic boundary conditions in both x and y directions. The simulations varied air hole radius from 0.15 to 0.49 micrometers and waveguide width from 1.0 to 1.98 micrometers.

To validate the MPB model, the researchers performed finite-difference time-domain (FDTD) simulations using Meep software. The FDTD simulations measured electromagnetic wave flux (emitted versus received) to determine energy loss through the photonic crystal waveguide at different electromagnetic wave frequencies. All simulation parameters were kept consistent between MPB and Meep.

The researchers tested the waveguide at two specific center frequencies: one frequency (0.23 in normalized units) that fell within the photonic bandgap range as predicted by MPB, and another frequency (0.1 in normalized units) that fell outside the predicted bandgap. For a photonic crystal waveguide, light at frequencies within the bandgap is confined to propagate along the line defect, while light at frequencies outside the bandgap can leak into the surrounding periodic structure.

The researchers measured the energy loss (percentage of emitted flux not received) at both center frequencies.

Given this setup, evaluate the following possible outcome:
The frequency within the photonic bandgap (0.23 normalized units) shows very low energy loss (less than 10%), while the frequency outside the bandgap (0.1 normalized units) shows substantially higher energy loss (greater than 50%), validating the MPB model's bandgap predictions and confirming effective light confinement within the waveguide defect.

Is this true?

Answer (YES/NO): NO